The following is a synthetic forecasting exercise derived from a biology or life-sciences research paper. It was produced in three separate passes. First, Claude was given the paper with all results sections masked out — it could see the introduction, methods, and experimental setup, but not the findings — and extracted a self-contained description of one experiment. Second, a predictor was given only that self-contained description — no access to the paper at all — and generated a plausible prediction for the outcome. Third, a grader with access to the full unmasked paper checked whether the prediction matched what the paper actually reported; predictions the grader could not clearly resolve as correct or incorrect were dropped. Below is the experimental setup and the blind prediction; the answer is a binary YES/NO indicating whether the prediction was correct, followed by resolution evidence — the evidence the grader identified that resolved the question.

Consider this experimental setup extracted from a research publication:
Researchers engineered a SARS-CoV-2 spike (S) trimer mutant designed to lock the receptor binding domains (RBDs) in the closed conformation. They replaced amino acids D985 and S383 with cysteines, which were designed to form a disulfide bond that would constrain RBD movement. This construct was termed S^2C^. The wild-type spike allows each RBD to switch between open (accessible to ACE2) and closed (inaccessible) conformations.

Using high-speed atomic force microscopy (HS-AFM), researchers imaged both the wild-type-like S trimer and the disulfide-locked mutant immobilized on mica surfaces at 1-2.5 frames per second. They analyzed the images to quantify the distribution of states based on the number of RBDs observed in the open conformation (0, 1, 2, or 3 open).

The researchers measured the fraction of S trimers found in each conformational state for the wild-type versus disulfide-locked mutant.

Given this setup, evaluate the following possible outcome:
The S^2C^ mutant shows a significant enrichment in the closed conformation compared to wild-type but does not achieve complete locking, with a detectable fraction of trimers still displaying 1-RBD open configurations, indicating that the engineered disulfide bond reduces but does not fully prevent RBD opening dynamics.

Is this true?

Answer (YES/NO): YES